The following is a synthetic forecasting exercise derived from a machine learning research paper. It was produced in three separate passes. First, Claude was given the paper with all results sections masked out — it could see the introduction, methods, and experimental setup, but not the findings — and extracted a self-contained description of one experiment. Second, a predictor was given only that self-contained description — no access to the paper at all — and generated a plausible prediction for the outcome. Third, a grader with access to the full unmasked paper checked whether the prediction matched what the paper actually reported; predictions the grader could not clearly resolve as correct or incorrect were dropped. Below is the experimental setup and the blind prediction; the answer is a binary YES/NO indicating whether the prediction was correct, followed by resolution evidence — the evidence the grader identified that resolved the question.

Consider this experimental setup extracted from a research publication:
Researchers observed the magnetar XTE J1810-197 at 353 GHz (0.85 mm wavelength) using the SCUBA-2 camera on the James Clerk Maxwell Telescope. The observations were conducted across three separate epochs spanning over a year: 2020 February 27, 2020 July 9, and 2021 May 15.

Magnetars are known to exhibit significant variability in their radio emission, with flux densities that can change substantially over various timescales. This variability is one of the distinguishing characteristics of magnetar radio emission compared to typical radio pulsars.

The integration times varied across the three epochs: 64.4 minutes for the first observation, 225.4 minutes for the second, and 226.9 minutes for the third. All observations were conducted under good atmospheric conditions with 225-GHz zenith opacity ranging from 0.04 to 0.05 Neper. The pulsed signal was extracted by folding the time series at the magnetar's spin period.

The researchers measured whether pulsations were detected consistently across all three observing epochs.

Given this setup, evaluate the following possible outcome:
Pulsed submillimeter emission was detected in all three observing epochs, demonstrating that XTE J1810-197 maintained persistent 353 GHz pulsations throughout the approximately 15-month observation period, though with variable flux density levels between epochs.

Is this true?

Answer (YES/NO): YES